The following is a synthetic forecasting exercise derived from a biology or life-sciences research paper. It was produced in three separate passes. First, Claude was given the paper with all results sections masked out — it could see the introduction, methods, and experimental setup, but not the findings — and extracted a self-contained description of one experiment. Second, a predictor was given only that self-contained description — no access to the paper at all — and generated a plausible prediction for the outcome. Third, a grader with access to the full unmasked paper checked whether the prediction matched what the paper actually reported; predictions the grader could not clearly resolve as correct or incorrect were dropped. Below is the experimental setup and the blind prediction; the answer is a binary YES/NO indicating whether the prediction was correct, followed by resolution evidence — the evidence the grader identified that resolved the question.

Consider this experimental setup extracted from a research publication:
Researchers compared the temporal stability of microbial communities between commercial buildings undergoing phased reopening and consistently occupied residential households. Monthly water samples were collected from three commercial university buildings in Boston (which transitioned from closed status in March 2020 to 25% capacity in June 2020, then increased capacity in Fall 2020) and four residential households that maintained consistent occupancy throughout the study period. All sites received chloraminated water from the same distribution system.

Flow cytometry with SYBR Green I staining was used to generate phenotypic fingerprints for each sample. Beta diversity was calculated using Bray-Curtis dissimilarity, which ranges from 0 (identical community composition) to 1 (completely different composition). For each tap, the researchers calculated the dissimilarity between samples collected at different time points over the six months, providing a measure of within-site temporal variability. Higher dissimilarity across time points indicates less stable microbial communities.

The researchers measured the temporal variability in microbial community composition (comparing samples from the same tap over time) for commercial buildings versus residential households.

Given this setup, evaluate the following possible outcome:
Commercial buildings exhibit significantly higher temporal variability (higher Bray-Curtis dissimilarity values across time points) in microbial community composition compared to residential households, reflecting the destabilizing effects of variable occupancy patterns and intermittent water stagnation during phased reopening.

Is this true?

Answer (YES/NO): YES